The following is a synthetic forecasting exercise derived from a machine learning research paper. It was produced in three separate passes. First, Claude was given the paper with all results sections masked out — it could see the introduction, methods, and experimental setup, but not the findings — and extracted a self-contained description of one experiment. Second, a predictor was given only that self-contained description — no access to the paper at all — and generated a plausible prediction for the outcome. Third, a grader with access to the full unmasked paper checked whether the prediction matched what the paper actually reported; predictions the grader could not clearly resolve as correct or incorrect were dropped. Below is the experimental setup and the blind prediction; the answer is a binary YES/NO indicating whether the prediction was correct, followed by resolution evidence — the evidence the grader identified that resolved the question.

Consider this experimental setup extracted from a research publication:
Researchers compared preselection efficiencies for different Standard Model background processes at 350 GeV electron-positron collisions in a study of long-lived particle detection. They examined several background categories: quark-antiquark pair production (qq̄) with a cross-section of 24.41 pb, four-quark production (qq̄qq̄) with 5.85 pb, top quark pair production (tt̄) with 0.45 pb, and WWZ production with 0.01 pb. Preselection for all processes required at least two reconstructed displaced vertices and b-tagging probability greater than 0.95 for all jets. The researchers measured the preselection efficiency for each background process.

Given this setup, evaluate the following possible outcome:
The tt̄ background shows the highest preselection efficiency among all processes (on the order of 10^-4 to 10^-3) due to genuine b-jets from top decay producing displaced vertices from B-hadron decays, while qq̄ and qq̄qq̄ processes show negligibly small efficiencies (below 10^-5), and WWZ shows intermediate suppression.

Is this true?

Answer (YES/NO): NO